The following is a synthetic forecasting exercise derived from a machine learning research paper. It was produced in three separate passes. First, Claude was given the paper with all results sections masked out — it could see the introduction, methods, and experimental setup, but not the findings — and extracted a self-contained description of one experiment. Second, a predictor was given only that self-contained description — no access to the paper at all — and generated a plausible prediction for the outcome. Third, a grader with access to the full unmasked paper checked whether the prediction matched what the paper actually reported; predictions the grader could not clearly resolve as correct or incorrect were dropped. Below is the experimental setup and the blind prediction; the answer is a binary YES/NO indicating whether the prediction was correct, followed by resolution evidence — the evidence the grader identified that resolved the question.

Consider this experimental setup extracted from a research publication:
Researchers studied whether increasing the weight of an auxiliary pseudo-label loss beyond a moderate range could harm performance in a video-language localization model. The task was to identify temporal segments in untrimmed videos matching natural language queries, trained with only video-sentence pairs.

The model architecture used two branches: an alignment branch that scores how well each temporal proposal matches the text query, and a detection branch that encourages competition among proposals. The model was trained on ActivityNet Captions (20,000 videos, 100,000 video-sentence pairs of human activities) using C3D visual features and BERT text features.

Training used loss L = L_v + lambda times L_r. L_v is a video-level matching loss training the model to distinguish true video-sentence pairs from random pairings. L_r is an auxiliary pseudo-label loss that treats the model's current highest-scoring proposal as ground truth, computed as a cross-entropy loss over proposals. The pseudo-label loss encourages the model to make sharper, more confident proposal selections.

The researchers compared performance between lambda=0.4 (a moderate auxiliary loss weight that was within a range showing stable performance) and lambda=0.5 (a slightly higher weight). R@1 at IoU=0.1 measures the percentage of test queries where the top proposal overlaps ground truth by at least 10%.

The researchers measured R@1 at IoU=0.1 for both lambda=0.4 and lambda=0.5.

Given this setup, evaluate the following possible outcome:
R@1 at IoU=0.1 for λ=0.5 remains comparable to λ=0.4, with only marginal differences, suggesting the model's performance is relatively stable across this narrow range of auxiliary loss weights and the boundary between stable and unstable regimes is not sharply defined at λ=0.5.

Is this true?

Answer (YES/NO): NO